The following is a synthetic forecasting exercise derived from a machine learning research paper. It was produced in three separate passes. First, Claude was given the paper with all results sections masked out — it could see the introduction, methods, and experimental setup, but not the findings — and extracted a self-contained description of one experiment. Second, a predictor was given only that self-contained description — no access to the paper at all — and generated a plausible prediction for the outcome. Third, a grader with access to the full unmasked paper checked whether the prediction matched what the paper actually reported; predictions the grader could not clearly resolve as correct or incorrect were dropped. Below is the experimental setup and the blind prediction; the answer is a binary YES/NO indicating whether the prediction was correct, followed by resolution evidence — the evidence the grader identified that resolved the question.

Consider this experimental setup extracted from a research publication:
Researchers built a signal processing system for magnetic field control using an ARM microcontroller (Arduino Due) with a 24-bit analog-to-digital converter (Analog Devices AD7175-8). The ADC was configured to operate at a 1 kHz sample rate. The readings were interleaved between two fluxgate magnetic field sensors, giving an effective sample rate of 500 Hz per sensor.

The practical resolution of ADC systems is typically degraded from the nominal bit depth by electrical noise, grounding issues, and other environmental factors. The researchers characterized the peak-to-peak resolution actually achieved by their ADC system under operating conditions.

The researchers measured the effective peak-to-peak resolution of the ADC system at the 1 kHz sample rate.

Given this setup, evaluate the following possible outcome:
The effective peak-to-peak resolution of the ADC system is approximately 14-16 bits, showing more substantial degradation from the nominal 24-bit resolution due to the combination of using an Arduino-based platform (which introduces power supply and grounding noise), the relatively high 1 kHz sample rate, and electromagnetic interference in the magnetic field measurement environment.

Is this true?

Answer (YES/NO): NO